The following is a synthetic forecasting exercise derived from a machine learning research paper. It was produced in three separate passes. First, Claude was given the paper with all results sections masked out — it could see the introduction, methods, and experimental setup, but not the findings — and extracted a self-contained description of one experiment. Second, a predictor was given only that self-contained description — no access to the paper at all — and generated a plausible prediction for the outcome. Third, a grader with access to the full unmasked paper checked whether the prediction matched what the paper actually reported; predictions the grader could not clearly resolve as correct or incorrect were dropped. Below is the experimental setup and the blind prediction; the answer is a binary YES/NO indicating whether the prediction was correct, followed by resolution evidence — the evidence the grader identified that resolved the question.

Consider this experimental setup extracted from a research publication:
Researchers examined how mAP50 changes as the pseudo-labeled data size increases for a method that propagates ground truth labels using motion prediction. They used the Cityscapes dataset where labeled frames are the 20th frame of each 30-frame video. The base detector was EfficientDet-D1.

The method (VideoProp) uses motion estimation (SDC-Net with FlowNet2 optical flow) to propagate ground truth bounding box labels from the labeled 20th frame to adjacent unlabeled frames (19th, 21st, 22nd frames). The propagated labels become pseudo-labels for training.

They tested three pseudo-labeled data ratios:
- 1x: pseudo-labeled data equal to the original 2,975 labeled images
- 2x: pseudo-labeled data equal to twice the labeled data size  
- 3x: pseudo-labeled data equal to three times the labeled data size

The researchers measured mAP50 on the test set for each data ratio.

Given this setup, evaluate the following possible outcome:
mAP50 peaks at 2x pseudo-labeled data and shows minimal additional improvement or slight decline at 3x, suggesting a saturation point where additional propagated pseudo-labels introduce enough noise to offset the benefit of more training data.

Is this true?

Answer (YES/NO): YES